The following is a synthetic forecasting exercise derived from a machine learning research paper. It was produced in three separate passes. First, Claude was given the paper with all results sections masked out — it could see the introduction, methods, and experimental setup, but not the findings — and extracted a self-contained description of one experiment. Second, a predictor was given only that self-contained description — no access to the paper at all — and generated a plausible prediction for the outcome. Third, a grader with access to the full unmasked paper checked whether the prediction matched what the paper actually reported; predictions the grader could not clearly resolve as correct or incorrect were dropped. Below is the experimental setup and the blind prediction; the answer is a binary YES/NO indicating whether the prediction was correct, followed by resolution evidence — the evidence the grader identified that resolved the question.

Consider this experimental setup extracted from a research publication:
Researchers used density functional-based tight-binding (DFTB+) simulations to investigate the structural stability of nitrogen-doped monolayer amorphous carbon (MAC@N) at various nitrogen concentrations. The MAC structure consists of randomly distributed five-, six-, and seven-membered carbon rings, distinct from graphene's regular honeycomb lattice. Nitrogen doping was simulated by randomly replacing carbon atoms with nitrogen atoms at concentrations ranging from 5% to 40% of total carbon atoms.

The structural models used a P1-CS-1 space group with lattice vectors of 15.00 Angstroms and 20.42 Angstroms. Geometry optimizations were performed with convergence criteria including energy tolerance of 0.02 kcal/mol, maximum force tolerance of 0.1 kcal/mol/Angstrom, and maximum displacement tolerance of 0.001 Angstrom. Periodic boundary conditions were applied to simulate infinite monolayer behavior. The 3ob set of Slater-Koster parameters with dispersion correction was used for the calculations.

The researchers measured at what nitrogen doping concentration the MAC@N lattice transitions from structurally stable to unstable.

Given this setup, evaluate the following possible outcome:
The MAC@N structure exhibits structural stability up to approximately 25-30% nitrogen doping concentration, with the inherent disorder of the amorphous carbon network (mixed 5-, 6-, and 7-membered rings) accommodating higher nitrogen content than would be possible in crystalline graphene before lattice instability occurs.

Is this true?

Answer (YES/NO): NO